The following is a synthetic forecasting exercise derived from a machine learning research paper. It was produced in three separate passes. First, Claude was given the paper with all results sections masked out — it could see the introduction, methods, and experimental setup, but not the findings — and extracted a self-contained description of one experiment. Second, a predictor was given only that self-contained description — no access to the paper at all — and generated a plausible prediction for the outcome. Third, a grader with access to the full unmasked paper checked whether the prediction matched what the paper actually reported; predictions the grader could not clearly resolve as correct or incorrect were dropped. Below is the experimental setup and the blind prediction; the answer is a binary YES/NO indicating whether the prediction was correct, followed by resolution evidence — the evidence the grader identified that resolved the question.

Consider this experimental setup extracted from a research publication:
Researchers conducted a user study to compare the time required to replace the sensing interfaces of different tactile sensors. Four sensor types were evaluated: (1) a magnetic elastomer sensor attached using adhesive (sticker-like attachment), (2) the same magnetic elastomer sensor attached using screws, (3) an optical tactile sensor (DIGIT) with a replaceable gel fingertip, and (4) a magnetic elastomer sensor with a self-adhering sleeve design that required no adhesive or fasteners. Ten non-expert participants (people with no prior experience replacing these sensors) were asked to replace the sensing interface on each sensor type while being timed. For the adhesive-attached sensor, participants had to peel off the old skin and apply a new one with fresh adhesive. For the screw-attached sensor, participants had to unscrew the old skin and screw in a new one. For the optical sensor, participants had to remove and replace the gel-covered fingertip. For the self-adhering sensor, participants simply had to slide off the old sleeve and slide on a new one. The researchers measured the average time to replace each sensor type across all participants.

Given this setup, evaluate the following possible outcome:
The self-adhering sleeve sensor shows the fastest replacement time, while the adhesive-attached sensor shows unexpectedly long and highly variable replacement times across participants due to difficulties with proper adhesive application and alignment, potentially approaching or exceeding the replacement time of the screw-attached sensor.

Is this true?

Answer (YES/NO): NO